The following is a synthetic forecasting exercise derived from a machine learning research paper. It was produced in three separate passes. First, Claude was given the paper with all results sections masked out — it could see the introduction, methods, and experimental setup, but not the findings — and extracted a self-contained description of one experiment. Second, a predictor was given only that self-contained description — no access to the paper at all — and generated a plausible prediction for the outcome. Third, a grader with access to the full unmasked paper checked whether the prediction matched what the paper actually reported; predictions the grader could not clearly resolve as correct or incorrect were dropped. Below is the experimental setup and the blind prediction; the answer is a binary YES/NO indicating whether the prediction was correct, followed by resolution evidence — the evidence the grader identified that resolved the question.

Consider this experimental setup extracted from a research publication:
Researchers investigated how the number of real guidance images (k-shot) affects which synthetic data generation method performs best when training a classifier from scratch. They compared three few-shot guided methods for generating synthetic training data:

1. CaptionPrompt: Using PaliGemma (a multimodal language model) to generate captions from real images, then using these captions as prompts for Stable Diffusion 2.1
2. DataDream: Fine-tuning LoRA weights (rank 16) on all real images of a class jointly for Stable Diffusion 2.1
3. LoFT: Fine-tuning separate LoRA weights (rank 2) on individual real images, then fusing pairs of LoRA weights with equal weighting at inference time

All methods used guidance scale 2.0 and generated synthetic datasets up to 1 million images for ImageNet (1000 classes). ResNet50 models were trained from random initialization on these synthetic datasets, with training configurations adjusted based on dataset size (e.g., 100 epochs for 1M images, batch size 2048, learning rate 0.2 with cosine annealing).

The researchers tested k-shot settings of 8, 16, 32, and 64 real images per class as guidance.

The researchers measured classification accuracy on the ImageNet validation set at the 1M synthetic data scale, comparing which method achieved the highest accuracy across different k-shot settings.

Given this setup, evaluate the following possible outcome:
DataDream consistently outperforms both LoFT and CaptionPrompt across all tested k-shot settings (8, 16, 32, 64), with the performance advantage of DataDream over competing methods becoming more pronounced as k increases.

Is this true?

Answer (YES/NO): NO